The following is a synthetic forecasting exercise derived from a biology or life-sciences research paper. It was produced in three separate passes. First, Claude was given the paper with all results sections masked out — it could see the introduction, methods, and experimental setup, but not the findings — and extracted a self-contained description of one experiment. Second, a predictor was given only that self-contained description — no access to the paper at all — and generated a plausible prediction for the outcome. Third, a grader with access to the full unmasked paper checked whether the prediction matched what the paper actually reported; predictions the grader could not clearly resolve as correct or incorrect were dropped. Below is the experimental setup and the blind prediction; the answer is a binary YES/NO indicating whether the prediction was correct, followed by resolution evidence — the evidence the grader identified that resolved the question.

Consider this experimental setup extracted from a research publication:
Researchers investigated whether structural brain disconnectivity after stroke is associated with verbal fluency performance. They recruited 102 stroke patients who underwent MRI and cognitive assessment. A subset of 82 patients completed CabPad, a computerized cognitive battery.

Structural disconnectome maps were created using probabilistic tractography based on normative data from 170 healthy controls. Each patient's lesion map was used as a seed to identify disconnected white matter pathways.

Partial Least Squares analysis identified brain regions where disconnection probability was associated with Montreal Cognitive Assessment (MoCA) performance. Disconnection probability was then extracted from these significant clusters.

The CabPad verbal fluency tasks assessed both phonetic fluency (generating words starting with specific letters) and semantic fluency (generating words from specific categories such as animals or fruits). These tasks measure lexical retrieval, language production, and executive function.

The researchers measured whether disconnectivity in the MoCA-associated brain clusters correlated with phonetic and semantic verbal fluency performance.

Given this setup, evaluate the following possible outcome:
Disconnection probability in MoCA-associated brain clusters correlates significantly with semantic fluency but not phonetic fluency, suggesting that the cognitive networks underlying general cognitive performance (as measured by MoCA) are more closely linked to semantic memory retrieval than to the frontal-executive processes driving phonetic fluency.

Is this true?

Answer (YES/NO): NO